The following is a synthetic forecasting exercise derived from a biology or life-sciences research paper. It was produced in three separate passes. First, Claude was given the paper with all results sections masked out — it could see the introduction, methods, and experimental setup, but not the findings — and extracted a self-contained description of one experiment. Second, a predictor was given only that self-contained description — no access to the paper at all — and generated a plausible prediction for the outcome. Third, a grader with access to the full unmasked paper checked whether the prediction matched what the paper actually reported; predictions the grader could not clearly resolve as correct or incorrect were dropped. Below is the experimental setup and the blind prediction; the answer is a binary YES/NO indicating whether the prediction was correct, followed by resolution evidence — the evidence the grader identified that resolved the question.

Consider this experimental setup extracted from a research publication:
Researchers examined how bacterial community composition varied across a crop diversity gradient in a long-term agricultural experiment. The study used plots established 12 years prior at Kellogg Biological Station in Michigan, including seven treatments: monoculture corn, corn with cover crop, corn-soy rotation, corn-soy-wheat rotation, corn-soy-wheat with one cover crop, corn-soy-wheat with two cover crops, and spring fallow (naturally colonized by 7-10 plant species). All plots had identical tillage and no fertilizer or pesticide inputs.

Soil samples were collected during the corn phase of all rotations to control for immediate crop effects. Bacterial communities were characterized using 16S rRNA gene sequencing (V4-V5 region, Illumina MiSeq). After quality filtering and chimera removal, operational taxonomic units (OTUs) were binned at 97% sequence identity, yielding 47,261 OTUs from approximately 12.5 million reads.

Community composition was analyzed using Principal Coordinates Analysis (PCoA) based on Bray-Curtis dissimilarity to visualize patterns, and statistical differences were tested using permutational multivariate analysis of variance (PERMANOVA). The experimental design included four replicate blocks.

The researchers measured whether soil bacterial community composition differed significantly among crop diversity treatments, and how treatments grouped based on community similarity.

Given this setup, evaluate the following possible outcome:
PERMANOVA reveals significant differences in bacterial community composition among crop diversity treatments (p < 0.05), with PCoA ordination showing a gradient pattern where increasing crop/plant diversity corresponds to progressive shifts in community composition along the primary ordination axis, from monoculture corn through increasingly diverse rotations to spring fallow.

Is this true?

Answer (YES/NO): NO